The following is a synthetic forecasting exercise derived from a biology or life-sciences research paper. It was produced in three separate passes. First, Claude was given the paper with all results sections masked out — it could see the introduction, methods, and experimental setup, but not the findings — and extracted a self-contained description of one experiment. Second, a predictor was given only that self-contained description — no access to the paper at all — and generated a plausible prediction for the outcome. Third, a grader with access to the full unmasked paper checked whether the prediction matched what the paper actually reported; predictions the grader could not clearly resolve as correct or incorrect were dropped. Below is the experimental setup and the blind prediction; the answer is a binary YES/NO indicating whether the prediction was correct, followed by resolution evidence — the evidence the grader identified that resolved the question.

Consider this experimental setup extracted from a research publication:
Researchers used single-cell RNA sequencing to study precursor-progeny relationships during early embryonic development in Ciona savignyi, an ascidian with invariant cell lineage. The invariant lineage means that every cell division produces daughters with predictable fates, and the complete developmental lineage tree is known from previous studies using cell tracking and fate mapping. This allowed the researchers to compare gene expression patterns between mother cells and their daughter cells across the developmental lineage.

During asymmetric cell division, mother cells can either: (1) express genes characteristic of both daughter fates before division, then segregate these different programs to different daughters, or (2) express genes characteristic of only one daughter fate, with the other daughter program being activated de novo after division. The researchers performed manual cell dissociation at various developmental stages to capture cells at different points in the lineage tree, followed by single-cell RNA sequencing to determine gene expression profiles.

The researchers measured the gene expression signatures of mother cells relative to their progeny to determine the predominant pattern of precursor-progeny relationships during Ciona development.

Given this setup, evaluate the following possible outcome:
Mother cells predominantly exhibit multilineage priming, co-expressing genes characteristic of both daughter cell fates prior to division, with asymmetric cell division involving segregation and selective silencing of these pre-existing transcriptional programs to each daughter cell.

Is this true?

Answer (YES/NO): NO